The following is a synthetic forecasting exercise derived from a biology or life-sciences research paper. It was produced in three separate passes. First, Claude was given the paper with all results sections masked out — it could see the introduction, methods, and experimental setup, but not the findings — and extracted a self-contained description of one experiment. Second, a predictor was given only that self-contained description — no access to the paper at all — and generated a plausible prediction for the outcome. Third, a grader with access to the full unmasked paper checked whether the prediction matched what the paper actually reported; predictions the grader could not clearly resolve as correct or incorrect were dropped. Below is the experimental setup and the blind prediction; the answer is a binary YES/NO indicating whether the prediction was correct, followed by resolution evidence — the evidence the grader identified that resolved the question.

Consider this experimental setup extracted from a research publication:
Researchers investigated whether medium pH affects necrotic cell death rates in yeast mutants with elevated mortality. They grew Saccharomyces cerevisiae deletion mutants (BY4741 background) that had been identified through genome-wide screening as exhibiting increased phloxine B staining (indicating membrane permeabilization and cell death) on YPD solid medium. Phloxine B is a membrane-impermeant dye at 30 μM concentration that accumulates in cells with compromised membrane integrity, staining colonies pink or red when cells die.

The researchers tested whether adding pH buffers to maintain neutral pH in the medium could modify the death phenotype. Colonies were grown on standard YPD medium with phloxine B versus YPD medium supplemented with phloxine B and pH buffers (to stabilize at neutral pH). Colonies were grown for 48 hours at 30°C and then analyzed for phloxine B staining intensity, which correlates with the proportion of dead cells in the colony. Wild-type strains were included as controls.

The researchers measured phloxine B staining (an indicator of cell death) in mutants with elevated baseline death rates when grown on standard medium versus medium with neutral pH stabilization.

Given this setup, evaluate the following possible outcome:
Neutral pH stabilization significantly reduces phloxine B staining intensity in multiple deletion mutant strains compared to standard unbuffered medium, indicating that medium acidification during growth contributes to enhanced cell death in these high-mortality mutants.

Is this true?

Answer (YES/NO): YES